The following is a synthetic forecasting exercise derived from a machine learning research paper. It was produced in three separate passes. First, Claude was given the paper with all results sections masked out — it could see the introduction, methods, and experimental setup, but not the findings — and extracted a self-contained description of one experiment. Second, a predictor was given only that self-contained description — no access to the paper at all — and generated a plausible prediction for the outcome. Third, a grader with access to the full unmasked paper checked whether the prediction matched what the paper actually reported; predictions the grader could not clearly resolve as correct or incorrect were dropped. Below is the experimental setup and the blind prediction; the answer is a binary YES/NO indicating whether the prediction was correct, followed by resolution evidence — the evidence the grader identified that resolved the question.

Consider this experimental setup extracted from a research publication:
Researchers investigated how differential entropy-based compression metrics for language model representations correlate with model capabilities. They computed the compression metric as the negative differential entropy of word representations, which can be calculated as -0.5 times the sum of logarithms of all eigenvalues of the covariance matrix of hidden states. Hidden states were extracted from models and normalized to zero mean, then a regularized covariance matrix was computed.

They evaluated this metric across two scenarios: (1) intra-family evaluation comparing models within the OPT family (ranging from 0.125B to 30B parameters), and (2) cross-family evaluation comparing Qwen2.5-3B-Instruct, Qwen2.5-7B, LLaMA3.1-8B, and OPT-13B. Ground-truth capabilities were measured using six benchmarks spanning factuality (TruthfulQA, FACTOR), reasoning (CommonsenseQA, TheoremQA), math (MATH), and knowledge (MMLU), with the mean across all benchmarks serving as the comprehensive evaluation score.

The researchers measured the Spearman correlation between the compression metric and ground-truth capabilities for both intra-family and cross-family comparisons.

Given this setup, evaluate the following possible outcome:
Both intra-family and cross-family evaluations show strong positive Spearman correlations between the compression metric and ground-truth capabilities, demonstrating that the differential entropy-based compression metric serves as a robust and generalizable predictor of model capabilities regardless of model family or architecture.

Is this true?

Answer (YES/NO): NO